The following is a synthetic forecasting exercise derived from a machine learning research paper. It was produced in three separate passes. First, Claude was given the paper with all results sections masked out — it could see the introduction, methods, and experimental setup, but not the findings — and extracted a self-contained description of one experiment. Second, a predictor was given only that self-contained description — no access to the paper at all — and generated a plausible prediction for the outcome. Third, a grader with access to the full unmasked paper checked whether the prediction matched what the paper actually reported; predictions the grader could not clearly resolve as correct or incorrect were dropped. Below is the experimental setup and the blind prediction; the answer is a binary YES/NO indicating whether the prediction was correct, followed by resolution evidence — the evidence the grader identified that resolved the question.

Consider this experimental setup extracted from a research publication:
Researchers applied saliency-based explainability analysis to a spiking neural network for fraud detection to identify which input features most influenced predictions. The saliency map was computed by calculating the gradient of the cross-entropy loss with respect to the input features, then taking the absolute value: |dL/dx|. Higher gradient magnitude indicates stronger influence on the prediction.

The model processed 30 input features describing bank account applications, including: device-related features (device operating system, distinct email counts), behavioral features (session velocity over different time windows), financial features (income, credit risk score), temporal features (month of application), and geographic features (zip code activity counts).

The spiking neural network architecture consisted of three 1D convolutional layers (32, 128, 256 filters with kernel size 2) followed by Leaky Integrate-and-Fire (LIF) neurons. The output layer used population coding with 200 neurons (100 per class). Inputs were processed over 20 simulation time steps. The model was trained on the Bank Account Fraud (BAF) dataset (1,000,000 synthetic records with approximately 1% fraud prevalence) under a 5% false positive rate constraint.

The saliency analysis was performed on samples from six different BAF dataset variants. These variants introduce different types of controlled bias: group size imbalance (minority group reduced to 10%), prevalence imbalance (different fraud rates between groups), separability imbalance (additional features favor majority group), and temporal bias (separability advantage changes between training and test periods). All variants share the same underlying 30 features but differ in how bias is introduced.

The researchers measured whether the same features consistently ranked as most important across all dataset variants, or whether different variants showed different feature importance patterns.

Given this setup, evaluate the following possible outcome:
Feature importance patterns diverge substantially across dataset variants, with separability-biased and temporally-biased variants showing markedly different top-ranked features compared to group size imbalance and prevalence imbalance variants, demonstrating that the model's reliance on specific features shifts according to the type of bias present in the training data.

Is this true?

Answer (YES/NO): NO